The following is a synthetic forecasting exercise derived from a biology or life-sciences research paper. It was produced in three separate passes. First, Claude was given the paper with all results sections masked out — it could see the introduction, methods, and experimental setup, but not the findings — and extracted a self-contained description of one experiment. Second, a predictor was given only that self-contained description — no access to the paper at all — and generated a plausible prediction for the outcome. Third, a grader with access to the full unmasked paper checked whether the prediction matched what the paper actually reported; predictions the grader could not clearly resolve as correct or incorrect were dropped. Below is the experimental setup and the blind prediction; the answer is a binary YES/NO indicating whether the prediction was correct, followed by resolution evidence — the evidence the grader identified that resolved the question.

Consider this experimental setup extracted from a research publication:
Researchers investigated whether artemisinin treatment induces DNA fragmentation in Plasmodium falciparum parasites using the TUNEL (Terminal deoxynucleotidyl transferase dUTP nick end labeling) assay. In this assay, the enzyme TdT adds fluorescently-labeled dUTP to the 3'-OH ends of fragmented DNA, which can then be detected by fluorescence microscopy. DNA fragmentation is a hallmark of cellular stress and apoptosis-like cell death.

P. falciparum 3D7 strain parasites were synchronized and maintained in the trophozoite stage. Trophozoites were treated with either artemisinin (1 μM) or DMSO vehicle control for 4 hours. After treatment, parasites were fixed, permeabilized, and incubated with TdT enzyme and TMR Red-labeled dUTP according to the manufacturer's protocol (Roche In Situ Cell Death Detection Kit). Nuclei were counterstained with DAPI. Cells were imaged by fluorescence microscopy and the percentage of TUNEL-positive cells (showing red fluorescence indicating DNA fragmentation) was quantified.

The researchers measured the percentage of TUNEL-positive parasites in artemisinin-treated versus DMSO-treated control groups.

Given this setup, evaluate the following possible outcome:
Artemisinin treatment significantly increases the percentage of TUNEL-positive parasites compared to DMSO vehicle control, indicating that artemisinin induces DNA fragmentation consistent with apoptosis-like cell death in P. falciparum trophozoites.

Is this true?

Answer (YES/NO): YES